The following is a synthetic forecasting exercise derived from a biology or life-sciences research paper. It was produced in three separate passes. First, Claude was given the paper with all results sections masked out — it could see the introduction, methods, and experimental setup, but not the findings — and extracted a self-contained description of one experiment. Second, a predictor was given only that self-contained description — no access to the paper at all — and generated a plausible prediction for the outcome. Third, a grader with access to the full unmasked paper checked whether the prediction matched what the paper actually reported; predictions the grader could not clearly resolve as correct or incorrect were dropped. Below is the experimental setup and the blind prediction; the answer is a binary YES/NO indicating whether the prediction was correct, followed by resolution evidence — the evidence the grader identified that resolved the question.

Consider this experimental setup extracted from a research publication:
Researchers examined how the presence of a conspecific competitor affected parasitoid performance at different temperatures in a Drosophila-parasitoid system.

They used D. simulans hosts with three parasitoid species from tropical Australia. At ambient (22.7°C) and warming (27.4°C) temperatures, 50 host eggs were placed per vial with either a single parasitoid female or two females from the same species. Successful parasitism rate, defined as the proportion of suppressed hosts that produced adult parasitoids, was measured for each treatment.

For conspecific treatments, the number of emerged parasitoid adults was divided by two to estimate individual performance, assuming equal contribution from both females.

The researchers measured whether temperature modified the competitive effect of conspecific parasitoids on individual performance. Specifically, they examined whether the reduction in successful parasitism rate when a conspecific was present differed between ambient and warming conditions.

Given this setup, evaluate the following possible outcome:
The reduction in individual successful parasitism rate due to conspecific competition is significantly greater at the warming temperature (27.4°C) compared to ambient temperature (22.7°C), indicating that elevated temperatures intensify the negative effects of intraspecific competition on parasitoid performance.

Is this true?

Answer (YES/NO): NO